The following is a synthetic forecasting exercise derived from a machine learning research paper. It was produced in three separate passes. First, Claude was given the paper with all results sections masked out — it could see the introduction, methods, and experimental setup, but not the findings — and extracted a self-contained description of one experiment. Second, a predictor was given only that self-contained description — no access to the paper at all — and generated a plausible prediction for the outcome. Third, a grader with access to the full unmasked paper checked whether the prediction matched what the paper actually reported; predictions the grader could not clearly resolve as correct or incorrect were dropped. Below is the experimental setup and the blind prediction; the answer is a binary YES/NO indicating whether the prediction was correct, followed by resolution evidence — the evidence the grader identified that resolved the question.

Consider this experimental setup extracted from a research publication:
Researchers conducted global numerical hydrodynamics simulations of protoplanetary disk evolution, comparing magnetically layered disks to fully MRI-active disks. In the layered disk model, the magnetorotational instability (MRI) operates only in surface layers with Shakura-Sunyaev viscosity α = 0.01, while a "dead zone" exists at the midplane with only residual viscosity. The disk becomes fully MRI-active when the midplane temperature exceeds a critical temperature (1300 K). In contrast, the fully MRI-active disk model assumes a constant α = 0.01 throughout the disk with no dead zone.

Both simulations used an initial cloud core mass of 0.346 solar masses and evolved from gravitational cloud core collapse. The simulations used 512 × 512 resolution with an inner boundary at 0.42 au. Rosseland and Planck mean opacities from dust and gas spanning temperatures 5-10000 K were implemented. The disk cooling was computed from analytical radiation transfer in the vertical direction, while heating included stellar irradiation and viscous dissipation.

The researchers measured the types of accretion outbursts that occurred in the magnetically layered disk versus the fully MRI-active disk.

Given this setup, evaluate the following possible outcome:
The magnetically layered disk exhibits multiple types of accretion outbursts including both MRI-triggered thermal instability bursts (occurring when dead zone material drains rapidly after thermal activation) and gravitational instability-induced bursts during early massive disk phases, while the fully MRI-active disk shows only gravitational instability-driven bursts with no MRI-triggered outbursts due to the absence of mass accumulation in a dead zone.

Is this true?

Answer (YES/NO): NO